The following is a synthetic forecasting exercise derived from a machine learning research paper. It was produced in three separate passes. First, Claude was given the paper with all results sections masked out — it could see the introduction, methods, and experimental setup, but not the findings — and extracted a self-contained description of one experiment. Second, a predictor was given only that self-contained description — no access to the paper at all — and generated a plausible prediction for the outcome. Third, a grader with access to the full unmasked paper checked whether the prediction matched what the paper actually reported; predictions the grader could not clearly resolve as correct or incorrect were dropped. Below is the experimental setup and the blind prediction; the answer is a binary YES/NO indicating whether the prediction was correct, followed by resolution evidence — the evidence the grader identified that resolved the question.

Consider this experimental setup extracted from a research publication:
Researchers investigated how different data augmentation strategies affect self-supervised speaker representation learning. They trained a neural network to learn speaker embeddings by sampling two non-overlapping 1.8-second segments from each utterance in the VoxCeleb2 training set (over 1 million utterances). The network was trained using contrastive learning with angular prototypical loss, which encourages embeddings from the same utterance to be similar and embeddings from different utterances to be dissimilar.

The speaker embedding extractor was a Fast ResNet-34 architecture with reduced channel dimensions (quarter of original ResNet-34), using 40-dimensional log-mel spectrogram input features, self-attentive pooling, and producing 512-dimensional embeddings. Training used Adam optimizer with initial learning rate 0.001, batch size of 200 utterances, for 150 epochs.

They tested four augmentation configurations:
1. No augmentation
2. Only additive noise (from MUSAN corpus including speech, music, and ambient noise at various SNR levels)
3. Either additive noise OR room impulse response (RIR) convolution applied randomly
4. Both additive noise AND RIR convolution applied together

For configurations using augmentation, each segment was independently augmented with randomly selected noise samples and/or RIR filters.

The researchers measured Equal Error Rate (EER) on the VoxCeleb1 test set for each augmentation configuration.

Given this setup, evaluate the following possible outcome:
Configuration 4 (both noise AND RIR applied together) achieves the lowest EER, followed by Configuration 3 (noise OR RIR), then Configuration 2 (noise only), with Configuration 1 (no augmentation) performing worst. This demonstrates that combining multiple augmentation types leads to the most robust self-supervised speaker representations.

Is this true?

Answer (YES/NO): YES